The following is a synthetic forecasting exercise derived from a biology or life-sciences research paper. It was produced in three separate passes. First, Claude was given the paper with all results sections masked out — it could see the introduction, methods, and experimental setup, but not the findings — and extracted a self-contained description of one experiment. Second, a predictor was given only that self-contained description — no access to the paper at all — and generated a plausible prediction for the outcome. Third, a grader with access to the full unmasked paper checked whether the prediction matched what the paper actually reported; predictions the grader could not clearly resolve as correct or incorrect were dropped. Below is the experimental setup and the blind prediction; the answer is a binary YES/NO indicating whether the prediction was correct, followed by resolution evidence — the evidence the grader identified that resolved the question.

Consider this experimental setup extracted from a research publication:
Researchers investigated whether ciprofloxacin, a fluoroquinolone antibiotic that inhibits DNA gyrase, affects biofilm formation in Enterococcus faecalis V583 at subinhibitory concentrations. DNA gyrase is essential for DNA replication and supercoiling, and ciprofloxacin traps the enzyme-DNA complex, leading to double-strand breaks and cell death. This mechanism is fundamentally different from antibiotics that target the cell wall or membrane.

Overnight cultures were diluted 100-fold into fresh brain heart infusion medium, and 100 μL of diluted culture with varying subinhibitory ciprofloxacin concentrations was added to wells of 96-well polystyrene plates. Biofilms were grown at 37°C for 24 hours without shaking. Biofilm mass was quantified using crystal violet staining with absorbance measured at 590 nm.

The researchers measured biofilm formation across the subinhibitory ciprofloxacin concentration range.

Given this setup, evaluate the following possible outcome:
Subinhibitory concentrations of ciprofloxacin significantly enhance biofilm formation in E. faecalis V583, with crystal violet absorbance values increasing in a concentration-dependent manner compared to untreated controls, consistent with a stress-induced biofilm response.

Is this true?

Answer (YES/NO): NO